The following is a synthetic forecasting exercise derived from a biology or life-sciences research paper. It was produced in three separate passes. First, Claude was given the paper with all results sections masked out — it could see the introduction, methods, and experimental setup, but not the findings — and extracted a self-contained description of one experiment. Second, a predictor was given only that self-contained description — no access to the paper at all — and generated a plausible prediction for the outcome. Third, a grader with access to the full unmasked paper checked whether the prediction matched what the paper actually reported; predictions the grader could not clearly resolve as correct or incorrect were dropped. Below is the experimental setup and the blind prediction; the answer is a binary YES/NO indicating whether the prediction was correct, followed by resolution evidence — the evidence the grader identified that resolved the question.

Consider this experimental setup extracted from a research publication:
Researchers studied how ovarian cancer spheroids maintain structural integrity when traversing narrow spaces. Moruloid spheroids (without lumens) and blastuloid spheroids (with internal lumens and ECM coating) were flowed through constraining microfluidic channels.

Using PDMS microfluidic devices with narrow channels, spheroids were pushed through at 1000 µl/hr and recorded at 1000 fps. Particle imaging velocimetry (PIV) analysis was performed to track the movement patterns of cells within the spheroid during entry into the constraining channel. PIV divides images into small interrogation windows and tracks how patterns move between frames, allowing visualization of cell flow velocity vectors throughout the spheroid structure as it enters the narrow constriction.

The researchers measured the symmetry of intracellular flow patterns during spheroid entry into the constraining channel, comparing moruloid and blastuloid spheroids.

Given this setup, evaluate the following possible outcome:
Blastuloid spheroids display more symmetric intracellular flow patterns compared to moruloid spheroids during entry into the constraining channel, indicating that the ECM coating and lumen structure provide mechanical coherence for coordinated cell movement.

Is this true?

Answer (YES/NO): YES